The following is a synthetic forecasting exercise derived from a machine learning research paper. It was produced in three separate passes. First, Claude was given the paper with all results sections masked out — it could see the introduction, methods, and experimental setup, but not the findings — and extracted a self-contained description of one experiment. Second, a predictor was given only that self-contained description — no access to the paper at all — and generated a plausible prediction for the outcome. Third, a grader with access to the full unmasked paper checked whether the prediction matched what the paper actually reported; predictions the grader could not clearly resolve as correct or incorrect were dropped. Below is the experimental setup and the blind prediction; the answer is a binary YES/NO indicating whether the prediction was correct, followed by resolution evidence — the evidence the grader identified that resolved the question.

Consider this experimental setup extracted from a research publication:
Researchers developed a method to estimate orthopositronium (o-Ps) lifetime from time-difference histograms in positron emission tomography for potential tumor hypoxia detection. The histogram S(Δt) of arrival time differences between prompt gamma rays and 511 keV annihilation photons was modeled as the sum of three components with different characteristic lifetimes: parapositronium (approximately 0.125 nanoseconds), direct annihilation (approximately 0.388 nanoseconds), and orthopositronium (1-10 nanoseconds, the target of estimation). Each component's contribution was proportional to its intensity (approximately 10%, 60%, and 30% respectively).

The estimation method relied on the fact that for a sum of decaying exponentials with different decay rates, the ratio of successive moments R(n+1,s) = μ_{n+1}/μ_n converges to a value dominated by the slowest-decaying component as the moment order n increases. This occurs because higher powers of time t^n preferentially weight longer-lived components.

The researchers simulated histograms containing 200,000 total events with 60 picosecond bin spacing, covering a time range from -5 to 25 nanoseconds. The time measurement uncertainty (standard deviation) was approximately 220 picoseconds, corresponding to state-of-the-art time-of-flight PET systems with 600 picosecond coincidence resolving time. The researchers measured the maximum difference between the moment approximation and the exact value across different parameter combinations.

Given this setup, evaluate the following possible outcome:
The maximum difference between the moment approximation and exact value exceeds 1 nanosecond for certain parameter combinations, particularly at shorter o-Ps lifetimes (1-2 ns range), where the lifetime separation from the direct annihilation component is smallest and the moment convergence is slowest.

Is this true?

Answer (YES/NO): NO